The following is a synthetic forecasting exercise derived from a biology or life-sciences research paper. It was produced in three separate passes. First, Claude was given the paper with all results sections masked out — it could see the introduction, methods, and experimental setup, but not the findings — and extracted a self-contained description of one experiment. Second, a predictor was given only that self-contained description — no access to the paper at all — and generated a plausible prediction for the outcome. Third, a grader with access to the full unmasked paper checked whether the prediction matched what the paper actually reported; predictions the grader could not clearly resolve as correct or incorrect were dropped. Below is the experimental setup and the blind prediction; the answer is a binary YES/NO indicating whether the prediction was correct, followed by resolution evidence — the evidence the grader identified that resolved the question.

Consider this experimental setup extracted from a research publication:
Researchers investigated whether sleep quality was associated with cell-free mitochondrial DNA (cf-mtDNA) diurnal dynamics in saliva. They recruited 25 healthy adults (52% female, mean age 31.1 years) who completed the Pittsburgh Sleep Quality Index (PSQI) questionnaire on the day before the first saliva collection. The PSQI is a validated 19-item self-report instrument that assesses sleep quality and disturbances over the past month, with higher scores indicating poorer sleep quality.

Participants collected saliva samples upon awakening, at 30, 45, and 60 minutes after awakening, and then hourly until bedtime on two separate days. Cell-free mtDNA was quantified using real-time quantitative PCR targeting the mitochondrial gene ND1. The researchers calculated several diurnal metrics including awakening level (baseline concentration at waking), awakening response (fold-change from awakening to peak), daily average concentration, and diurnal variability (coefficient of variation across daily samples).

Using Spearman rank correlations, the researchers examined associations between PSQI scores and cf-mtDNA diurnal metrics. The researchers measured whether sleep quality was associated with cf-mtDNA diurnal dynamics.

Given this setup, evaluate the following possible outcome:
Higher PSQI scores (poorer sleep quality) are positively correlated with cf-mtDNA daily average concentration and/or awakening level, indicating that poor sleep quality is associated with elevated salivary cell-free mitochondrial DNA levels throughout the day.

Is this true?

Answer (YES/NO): NO